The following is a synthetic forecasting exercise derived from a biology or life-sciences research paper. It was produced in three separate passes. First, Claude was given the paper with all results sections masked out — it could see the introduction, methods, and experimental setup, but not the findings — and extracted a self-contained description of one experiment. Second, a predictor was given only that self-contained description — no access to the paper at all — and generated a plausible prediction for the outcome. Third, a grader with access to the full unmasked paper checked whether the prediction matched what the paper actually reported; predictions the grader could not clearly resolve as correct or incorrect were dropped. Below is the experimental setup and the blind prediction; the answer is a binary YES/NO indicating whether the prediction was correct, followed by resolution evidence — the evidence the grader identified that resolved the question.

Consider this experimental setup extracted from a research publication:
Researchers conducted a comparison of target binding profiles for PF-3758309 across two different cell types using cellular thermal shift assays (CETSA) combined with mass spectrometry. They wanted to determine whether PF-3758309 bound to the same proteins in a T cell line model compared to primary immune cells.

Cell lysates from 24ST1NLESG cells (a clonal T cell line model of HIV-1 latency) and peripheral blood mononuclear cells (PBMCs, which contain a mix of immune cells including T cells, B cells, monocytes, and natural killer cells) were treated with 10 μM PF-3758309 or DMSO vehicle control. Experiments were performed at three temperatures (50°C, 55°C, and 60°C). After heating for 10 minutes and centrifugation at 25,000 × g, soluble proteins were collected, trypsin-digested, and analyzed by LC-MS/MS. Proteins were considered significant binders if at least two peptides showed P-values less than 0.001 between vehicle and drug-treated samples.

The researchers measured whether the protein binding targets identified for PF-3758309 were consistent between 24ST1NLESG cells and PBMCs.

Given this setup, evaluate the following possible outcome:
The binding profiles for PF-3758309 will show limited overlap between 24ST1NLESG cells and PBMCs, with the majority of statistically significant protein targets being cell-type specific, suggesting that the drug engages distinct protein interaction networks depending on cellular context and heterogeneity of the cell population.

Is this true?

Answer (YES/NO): NO